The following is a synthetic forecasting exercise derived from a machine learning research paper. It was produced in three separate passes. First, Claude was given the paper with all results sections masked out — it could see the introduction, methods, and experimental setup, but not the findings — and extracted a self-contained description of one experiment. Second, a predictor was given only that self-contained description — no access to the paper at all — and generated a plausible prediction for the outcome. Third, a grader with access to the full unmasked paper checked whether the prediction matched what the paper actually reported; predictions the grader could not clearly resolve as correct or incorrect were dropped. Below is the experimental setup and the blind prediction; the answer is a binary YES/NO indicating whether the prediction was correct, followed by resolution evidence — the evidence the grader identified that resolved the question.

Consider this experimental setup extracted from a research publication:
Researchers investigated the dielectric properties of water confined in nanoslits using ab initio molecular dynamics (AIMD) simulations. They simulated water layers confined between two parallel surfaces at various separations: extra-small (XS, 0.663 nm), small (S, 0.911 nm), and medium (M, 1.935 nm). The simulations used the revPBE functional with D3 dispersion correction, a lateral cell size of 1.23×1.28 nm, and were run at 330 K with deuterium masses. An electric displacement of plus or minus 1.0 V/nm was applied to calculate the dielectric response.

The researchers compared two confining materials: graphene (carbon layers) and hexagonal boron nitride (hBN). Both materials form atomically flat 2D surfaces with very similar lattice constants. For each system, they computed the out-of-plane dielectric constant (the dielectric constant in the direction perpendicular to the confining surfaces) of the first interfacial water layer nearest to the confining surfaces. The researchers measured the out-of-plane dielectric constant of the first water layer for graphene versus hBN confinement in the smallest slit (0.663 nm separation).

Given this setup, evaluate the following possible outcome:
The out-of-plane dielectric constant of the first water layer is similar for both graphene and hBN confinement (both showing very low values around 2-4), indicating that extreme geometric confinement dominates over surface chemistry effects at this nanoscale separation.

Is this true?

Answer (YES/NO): NO